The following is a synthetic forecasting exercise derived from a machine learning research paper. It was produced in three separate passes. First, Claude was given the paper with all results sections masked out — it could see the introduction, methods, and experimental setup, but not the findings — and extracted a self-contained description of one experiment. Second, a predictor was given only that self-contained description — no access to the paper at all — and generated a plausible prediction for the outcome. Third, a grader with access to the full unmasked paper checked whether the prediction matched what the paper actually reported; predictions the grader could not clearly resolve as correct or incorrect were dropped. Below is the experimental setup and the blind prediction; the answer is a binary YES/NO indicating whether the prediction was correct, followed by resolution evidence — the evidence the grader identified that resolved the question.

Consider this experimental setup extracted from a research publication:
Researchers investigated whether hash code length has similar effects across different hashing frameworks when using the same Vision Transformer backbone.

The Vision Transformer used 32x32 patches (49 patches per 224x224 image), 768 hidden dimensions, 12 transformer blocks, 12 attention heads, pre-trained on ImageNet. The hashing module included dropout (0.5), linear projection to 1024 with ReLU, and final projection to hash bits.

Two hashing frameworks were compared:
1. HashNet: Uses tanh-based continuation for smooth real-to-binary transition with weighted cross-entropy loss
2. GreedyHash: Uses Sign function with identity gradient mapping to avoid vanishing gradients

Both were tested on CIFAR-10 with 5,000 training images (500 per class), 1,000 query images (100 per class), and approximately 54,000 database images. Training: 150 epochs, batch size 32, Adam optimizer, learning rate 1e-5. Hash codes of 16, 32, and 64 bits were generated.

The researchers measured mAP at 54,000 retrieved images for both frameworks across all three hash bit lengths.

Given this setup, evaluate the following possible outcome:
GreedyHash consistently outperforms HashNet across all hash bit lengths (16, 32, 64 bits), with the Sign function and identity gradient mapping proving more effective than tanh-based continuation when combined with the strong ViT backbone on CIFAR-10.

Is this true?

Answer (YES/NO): NO